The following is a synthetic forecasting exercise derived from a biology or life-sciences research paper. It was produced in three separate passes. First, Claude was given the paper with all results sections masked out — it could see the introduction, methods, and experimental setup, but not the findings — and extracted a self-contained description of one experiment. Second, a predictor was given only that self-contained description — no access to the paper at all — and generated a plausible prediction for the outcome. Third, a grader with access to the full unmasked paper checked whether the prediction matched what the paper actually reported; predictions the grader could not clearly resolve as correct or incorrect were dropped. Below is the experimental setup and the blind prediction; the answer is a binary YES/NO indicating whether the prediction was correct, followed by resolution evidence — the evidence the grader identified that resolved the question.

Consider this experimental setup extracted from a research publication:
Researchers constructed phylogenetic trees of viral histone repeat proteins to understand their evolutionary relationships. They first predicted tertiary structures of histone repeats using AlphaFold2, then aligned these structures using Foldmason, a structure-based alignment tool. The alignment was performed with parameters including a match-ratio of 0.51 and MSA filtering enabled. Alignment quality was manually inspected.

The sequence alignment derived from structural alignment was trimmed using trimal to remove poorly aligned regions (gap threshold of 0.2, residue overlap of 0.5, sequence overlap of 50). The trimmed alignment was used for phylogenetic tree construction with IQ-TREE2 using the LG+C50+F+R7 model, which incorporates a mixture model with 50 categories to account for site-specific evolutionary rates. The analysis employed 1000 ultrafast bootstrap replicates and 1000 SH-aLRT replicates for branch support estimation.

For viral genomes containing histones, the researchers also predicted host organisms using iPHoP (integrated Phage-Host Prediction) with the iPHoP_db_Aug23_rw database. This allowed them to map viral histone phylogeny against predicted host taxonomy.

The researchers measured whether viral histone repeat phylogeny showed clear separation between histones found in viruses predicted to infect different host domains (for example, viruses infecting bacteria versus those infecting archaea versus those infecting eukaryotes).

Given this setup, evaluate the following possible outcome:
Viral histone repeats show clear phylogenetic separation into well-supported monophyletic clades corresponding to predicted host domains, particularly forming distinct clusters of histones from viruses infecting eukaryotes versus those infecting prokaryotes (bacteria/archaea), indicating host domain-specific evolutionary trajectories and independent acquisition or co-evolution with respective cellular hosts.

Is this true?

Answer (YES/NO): NO